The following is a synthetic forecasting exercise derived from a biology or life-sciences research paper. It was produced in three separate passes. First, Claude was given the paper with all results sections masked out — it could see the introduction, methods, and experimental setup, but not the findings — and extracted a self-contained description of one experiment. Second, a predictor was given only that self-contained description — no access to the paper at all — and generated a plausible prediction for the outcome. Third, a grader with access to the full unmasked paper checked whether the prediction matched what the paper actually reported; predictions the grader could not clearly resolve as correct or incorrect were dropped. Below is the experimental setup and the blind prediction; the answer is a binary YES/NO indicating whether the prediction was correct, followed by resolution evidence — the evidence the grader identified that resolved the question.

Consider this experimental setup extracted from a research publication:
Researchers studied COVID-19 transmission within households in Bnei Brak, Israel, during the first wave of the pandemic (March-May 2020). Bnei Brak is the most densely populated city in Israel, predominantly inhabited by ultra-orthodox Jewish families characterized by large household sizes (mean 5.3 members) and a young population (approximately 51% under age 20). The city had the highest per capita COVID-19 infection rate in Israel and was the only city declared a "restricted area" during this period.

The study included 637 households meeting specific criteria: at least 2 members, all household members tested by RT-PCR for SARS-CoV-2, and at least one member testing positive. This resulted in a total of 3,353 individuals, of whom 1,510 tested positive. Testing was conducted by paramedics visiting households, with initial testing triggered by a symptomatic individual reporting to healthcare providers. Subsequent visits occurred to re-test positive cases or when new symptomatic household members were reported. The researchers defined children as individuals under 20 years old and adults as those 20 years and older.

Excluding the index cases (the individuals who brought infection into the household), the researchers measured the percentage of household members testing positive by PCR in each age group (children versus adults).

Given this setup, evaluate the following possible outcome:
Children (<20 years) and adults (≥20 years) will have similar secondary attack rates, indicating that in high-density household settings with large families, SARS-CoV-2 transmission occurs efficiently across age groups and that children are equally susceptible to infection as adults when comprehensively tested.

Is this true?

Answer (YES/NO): NO